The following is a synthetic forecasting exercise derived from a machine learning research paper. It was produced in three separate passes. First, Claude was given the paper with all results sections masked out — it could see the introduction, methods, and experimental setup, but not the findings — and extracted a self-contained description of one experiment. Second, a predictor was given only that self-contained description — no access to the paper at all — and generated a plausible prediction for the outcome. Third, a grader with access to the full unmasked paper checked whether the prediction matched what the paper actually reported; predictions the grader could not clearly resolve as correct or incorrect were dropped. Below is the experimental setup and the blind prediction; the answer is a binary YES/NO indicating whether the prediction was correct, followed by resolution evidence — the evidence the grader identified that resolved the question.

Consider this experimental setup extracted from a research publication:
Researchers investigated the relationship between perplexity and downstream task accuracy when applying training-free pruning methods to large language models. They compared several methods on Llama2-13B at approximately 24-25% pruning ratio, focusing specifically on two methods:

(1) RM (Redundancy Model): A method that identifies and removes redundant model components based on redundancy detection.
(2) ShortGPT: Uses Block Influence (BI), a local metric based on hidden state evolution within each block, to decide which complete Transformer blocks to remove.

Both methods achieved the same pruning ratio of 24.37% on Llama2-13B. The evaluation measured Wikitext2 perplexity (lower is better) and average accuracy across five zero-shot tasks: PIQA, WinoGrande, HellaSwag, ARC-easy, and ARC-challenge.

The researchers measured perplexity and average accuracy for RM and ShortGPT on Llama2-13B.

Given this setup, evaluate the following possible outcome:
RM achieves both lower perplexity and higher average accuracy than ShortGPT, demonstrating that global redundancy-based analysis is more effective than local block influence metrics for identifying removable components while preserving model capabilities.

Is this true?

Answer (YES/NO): YES